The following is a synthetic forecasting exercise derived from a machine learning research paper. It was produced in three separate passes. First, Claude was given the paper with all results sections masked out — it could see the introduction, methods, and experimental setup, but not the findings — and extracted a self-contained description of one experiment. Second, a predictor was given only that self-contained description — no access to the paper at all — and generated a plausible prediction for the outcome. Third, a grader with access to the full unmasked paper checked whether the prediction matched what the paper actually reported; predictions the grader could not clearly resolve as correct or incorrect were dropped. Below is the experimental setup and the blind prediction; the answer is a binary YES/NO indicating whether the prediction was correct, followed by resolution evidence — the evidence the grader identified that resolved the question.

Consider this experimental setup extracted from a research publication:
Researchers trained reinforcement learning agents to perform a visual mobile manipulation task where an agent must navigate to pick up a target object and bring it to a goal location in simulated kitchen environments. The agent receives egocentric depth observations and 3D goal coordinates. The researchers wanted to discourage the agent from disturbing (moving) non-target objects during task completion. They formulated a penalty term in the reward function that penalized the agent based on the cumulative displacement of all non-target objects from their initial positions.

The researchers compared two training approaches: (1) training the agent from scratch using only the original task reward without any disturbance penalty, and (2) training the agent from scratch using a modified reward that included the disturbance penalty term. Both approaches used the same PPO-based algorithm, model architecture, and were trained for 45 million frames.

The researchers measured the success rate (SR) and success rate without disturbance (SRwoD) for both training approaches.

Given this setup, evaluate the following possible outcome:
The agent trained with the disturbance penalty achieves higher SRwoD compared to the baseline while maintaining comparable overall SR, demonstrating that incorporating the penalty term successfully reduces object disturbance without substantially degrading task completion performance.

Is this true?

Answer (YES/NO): NO